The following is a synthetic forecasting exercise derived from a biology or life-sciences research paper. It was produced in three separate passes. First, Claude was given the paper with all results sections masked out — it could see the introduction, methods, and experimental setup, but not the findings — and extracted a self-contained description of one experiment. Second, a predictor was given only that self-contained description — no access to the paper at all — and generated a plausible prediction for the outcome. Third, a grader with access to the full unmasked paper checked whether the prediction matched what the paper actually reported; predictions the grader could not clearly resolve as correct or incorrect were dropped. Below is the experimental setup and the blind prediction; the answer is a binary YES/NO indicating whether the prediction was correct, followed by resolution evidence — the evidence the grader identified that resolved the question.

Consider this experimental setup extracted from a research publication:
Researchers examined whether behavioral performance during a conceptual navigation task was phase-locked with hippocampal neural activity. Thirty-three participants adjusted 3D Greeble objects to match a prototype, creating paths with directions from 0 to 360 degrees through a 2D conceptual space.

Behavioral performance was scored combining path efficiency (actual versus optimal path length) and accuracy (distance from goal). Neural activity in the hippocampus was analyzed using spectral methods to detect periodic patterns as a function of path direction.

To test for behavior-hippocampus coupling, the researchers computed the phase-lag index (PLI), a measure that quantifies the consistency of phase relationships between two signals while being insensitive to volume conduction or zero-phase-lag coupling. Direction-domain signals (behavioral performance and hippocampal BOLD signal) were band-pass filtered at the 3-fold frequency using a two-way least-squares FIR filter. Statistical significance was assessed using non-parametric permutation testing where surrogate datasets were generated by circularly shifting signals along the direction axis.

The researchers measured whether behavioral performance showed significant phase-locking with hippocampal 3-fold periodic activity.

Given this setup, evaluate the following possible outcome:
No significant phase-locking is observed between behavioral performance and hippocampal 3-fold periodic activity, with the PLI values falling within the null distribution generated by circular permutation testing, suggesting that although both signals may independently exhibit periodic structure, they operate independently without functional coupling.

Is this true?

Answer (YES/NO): NO